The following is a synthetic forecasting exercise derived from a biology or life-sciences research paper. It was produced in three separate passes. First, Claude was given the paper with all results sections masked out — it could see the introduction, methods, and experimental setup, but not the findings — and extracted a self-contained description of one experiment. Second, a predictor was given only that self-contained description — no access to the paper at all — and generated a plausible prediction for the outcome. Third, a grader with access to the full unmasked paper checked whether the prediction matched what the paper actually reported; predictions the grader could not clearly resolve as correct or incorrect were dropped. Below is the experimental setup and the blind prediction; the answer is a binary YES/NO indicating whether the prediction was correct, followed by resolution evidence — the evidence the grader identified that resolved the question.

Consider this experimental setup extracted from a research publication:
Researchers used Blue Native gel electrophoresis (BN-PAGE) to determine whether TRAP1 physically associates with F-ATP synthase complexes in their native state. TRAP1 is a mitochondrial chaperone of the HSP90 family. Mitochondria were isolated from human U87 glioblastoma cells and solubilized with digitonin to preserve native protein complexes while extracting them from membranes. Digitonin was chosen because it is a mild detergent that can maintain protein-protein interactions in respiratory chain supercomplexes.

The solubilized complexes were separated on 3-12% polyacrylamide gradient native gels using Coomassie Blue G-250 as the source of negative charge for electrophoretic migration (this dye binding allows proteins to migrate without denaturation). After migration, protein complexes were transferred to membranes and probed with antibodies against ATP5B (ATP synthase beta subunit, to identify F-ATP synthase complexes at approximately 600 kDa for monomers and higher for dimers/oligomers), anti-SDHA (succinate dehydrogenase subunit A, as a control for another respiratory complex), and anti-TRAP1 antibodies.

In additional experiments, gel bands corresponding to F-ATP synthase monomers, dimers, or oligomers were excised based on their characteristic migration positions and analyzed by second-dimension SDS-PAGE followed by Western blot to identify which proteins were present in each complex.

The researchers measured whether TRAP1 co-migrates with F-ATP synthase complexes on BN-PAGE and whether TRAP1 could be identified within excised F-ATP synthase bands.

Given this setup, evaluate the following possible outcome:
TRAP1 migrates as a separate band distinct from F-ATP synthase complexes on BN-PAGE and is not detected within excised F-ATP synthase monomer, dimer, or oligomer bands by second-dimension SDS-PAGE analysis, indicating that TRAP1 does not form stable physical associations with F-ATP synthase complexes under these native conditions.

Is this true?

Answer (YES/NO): NO